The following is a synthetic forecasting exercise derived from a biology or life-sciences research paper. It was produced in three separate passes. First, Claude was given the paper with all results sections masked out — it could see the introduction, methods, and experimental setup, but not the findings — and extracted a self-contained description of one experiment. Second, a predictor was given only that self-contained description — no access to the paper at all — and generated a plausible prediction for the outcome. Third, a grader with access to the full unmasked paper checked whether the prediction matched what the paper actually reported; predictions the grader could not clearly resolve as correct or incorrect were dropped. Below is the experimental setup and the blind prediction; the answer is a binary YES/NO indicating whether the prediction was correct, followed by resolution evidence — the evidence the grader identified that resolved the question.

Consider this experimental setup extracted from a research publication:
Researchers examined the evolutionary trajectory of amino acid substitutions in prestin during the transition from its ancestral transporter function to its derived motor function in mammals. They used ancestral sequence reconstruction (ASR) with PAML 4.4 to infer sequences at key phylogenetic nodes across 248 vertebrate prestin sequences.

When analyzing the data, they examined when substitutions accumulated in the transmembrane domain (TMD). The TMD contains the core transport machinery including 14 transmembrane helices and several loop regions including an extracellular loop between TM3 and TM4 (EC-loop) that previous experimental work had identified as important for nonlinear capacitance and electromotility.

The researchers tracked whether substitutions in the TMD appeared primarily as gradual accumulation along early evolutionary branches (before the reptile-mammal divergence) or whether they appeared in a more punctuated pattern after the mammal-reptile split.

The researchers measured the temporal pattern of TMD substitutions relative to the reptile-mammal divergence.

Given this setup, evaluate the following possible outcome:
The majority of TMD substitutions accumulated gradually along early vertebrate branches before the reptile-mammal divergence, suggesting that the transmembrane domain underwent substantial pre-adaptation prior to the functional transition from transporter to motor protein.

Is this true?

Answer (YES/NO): NO